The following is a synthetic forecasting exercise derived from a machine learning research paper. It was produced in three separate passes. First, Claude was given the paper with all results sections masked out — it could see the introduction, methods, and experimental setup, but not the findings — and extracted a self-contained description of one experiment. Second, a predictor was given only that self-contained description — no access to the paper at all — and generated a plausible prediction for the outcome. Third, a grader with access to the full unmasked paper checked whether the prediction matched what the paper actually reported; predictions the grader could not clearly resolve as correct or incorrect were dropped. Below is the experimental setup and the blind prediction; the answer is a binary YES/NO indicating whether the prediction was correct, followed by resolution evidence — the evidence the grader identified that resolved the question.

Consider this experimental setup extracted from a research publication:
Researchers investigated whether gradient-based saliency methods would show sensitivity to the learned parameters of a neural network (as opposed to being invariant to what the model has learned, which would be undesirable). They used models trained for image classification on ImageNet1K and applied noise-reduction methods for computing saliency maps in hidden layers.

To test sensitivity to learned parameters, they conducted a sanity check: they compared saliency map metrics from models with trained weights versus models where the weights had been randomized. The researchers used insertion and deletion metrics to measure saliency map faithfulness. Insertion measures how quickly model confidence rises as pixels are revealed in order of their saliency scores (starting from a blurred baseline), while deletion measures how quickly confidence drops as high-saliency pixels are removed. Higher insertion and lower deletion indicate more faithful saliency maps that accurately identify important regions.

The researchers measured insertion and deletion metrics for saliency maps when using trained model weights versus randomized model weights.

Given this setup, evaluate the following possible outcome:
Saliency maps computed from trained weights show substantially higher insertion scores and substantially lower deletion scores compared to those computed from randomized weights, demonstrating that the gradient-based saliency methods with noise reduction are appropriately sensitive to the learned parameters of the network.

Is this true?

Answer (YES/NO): YES